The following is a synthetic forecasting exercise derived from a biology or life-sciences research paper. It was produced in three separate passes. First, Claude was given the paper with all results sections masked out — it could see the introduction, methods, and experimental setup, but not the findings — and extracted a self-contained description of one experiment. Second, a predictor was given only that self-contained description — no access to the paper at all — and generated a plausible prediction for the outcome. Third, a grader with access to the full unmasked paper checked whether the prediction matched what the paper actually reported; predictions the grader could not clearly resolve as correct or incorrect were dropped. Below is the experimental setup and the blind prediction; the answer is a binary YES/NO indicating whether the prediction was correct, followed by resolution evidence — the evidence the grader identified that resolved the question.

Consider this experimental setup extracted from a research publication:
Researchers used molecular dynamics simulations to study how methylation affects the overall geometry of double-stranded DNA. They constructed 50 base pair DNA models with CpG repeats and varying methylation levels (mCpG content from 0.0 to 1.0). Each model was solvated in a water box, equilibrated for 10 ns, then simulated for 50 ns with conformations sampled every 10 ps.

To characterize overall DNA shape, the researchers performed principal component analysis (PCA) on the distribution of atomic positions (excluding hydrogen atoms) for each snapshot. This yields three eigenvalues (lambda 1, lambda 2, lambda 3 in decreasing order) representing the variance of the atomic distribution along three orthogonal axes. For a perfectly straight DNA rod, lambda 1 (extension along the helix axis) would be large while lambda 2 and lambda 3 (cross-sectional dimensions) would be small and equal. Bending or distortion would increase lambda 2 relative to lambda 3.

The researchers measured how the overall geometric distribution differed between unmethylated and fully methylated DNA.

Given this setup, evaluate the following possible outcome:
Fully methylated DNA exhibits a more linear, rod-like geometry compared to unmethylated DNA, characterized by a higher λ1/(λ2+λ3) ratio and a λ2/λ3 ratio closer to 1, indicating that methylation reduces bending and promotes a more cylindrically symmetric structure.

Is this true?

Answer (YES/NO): YES